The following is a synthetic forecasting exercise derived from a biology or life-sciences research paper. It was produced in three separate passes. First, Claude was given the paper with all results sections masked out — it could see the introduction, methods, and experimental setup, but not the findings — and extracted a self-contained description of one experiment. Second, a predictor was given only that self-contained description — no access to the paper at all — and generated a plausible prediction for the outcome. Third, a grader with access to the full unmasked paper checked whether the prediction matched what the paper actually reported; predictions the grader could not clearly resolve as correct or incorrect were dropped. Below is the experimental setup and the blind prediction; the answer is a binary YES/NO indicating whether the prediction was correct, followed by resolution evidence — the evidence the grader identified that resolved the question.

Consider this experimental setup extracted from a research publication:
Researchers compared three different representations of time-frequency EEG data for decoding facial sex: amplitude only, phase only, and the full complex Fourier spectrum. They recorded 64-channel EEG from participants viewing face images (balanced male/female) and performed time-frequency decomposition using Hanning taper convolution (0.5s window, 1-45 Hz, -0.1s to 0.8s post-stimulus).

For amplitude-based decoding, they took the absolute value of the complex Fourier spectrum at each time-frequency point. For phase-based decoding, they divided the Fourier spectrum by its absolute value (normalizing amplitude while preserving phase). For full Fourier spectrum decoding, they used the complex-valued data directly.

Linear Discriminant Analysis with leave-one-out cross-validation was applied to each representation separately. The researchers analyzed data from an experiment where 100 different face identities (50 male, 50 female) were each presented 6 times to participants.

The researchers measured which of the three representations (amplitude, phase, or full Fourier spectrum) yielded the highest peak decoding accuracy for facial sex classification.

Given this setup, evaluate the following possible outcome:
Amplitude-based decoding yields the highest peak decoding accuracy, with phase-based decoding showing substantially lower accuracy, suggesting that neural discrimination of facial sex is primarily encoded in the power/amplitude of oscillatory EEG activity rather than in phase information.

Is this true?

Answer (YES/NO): NO